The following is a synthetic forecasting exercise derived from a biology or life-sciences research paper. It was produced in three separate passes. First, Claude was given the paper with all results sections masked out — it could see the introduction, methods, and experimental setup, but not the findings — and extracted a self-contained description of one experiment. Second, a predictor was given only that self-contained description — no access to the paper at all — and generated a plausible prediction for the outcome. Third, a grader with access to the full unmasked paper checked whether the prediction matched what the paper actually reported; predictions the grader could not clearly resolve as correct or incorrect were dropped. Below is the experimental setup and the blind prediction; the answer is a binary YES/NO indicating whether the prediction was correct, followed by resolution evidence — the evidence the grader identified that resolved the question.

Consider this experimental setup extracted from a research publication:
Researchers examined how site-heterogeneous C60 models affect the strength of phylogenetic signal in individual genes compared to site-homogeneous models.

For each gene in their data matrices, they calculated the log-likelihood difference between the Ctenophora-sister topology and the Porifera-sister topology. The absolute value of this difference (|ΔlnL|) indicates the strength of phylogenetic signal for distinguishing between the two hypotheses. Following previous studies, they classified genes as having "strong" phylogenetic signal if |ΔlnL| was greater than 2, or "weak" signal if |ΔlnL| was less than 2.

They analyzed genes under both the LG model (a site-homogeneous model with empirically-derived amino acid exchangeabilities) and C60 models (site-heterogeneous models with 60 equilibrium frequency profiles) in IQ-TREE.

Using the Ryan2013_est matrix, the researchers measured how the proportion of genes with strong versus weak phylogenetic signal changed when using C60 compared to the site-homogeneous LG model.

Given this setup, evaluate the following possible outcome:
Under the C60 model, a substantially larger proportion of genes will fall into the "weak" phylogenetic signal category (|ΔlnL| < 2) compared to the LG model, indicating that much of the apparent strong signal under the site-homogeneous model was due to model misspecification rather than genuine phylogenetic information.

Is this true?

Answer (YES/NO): YES